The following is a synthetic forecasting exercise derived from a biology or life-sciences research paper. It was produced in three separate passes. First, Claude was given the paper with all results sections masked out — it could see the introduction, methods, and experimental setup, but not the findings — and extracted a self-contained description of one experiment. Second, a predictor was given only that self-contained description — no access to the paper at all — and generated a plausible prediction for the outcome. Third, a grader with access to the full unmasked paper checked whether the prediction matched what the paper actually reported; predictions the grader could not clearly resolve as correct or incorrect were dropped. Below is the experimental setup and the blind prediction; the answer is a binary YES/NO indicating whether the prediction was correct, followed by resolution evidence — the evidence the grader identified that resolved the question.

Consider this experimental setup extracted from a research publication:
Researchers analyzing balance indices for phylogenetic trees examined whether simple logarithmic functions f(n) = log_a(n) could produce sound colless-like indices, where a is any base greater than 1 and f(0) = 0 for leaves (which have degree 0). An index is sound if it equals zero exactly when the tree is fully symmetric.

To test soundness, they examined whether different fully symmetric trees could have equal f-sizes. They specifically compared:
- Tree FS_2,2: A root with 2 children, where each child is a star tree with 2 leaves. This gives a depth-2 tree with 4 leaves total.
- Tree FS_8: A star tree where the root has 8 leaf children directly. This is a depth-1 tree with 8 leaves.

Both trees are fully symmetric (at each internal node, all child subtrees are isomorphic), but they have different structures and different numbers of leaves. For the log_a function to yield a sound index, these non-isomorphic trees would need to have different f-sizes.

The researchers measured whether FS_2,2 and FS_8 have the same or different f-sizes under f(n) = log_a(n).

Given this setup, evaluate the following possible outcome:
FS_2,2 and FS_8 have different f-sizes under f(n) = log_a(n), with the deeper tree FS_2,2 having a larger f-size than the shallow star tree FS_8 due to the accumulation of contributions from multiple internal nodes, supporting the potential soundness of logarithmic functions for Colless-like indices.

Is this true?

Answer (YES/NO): NO